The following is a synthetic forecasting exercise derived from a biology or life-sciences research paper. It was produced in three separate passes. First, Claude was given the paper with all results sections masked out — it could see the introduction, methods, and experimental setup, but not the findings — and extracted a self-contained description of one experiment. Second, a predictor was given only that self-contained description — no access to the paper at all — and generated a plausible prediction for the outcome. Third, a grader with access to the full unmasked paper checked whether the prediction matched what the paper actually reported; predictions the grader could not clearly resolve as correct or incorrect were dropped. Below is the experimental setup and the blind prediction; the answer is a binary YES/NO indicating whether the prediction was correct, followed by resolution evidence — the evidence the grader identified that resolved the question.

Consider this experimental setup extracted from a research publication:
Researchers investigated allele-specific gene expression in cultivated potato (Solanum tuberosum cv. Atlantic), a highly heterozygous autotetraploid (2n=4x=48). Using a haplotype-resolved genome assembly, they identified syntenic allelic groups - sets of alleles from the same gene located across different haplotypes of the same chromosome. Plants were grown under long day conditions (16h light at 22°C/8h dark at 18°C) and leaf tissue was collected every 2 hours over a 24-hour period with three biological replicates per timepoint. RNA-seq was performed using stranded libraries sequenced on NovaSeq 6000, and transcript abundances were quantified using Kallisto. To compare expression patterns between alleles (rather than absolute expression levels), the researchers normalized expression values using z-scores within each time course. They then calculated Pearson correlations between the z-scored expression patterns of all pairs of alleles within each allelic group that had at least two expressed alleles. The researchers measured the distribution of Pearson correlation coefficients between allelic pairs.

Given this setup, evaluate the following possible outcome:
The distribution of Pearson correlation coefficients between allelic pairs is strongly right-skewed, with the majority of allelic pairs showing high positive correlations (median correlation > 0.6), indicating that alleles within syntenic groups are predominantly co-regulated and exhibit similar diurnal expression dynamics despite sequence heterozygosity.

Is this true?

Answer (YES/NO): NO